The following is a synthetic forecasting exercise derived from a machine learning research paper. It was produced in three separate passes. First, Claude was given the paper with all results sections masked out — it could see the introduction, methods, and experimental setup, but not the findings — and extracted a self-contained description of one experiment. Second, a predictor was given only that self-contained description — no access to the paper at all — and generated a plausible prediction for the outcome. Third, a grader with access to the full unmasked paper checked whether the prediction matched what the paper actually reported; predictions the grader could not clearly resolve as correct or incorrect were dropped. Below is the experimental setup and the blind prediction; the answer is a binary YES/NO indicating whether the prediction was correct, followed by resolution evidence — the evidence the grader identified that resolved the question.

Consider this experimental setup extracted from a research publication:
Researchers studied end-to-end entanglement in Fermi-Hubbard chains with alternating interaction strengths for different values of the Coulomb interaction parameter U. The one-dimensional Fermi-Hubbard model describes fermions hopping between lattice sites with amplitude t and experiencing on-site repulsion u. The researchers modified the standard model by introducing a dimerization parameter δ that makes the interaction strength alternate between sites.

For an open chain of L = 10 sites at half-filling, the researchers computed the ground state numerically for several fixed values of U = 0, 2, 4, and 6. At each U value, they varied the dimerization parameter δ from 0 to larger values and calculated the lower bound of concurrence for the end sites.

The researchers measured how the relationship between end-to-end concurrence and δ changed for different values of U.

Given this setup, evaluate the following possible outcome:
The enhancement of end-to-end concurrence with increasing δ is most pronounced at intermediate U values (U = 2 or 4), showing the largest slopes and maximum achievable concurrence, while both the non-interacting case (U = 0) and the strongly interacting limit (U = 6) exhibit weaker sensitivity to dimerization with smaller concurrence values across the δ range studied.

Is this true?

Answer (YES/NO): NO